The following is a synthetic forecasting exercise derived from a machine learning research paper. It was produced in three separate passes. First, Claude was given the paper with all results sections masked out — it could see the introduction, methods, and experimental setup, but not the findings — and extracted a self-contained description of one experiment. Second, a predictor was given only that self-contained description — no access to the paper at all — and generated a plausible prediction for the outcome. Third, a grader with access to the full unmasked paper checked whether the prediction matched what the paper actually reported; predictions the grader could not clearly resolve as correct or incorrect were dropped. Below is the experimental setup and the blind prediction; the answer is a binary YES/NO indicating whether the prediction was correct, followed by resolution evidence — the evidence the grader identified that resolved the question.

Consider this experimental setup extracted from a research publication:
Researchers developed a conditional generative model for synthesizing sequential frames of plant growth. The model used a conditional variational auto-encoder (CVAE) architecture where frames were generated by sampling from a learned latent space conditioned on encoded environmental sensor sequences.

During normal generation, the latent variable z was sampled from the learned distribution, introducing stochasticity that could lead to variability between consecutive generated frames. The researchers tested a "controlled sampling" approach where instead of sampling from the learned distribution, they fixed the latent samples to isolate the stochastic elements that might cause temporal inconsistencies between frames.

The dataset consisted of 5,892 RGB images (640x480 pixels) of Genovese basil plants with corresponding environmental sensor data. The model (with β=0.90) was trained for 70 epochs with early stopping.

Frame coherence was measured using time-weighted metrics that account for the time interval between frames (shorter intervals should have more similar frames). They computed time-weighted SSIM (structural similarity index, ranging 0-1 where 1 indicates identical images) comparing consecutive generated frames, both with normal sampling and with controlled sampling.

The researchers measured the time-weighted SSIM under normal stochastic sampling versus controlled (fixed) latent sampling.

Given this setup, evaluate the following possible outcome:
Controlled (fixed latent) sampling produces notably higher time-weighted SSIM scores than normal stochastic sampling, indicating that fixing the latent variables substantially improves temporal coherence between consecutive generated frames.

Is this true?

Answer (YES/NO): YES